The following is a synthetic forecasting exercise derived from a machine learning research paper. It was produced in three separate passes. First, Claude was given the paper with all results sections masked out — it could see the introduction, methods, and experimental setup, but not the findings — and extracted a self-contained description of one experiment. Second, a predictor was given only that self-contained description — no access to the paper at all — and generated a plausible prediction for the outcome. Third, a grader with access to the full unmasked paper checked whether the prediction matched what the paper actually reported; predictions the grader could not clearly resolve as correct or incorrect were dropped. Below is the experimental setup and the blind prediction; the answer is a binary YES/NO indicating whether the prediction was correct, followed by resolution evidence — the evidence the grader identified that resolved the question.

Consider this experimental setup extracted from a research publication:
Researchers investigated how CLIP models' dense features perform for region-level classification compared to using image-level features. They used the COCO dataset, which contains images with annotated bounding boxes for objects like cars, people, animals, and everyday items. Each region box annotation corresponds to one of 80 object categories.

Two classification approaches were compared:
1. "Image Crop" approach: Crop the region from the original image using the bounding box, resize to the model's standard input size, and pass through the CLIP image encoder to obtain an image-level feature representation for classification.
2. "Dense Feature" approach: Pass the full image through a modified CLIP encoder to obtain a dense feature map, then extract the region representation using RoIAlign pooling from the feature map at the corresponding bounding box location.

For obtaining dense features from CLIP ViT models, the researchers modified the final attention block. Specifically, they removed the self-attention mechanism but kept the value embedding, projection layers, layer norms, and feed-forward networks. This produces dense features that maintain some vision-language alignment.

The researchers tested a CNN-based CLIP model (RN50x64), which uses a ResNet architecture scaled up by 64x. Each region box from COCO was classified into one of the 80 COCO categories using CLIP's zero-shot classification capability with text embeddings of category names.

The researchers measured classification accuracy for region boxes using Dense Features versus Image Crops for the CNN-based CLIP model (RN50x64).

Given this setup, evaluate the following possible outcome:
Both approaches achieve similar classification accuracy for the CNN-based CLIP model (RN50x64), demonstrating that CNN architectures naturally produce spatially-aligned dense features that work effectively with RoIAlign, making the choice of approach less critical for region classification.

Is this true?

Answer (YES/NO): NO